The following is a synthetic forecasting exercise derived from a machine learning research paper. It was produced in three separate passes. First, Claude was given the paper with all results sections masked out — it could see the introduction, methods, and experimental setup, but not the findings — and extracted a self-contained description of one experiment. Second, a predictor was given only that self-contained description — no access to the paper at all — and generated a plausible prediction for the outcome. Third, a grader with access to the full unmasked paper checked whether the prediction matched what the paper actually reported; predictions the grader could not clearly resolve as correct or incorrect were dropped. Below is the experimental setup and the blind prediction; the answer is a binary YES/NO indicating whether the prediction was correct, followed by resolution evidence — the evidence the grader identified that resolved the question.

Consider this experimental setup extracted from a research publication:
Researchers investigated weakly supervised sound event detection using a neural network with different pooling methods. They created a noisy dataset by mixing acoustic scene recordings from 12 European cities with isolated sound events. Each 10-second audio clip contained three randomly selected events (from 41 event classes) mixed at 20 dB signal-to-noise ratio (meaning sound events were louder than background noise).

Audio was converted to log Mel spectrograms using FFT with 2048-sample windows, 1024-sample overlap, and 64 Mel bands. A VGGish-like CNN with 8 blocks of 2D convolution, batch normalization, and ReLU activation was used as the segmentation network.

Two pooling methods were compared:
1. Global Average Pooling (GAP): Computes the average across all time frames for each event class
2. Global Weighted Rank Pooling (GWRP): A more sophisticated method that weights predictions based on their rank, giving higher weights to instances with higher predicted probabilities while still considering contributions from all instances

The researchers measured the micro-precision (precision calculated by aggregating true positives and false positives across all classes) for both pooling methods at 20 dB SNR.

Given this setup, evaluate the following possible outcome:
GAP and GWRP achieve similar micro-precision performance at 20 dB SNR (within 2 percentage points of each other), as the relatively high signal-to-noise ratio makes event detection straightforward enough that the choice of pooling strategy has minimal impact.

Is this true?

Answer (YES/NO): NO